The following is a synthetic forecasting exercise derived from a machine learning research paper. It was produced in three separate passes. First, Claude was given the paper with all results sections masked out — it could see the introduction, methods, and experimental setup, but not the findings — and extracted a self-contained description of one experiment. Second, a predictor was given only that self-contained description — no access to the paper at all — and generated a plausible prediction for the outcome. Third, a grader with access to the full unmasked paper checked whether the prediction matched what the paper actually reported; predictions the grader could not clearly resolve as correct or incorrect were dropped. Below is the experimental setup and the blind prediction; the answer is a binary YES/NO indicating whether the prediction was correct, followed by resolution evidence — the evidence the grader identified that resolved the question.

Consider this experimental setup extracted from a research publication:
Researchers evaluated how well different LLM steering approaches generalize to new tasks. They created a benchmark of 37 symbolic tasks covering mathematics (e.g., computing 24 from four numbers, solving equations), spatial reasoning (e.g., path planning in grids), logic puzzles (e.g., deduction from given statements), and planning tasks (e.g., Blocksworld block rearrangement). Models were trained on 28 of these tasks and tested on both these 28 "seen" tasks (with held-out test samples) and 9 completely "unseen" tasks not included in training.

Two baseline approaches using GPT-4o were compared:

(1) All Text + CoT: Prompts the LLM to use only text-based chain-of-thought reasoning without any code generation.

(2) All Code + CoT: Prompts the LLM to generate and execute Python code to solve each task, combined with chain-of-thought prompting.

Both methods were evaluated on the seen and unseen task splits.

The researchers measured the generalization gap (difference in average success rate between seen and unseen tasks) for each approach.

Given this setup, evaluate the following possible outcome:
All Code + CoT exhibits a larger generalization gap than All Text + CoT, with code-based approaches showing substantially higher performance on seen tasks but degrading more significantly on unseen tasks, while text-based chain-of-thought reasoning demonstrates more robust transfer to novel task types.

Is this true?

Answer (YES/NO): NO